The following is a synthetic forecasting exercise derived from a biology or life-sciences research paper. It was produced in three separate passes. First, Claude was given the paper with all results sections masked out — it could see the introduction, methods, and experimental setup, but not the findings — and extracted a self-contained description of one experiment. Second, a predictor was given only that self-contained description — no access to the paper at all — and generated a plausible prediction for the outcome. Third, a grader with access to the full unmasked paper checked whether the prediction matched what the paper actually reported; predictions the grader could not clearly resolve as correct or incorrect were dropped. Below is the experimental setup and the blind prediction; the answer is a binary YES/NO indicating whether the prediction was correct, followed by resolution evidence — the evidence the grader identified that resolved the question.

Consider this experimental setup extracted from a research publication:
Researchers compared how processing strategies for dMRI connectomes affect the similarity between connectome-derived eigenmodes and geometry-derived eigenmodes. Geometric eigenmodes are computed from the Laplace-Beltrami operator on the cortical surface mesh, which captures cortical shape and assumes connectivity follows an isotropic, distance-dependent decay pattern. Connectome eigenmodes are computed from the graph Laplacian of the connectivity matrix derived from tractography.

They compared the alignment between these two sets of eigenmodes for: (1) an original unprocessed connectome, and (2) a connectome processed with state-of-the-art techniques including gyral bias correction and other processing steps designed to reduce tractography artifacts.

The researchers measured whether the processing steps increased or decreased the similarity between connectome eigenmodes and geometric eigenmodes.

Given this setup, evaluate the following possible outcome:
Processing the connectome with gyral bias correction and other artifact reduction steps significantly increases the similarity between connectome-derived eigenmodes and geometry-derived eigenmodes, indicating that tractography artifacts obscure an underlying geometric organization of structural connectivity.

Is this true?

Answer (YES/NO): YES